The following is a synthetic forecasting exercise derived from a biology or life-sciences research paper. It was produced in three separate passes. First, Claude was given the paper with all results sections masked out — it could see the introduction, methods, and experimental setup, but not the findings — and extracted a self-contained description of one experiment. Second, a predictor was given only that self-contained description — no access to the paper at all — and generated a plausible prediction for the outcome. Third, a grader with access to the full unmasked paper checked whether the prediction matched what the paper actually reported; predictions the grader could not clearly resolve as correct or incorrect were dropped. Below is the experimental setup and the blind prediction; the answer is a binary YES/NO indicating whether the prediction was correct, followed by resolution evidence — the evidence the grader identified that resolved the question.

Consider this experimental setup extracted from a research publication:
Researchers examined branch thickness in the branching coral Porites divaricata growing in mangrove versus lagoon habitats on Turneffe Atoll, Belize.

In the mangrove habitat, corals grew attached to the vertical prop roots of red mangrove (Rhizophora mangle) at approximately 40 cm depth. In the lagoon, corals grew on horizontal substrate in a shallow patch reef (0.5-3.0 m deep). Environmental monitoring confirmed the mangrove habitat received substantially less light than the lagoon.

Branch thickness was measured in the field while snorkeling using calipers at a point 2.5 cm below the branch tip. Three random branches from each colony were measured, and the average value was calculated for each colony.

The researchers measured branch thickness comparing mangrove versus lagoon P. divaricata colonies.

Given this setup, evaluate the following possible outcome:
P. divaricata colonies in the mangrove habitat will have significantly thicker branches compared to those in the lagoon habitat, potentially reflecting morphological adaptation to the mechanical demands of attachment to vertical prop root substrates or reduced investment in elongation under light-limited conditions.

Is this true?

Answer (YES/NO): NO